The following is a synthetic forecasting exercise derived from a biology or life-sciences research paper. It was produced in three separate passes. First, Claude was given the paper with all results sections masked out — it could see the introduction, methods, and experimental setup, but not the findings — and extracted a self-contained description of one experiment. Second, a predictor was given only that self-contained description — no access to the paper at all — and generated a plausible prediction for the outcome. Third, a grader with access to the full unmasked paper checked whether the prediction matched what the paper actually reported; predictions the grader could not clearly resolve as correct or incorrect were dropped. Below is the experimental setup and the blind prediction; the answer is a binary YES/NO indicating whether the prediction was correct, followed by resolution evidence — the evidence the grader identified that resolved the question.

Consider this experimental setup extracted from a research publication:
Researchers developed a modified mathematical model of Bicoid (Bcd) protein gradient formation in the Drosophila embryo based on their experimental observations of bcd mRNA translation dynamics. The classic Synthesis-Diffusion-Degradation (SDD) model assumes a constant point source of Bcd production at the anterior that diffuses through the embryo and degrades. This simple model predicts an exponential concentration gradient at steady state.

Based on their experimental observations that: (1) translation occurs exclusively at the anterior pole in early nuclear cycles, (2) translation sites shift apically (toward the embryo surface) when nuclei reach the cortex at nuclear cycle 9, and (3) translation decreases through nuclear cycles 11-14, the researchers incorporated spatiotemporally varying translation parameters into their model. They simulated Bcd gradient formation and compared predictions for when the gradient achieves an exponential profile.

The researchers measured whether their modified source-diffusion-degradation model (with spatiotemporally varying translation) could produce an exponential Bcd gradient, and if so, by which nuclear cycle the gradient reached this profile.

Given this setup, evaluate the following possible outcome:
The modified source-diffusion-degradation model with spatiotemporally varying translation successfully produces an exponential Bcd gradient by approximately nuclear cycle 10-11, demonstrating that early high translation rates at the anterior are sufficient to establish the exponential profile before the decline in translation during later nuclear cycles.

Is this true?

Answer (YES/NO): NO